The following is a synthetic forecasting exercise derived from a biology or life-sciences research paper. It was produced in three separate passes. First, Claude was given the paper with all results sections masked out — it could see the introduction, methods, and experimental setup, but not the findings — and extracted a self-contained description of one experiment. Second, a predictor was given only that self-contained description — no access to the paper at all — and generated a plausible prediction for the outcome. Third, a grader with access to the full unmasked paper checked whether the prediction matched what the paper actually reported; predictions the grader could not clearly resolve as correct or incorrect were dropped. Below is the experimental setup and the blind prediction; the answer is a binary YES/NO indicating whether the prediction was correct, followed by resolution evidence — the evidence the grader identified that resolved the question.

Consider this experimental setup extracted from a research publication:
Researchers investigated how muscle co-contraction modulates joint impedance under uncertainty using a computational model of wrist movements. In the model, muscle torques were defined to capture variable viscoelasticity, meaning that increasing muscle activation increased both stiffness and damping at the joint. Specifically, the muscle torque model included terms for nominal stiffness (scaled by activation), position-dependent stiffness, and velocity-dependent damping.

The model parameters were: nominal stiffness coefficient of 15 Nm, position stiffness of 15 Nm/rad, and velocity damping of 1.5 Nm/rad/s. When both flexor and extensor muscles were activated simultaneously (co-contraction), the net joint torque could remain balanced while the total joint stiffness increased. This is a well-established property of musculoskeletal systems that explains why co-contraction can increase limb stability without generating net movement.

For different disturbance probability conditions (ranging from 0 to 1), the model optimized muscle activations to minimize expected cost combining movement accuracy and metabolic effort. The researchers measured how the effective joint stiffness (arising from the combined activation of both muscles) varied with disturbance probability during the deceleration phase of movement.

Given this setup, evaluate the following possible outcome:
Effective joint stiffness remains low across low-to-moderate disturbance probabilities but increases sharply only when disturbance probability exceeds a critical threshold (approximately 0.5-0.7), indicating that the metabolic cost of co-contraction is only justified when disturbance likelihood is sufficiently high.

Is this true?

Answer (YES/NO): NO